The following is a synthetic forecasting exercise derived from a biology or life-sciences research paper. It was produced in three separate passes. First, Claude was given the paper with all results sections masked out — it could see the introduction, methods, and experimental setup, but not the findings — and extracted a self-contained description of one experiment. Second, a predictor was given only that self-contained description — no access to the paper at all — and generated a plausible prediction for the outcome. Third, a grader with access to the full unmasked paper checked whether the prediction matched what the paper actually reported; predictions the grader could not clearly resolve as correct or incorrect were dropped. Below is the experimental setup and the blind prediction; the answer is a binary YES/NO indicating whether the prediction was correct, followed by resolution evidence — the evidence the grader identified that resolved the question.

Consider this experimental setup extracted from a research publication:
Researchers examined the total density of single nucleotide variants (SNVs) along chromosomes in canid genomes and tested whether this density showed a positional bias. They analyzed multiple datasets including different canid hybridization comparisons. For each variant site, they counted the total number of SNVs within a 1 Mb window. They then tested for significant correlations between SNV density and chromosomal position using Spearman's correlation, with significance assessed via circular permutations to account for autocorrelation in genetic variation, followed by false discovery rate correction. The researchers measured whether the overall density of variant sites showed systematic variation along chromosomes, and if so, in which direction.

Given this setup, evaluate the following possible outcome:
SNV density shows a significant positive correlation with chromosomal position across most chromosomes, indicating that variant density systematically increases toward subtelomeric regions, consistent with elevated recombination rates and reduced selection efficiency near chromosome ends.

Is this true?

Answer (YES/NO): YES